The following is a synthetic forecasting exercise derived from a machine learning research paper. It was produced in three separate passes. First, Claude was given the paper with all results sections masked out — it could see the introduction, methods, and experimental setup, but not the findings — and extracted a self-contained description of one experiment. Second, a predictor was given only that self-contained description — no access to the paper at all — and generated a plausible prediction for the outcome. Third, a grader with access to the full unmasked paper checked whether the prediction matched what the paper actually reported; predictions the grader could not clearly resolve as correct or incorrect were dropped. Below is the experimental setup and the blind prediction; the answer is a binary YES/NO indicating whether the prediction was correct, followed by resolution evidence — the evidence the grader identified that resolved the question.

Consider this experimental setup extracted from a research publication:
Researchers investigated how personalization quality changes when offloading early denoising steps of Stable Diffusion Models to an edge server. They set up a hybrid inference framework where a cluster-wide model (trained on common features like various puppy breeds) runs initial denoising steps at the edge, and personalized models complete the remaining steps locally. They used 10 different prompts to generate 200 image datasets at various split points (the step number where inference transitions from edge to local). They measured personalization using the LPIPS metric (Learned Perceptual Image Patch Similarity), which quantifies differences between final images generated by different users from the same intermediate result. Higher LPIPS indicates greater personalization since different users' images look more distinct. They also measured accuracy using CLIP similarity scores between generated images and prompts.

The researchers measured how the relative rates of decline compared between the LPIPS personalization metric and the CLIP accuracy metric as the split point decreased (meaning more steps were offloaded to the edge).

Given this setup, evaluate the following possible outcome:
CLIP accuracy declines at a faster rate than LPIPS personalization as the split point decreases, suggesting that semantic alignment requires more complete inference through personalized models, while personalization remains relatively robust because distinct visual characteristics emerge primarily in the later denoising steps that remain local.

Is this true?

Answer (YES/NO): NO